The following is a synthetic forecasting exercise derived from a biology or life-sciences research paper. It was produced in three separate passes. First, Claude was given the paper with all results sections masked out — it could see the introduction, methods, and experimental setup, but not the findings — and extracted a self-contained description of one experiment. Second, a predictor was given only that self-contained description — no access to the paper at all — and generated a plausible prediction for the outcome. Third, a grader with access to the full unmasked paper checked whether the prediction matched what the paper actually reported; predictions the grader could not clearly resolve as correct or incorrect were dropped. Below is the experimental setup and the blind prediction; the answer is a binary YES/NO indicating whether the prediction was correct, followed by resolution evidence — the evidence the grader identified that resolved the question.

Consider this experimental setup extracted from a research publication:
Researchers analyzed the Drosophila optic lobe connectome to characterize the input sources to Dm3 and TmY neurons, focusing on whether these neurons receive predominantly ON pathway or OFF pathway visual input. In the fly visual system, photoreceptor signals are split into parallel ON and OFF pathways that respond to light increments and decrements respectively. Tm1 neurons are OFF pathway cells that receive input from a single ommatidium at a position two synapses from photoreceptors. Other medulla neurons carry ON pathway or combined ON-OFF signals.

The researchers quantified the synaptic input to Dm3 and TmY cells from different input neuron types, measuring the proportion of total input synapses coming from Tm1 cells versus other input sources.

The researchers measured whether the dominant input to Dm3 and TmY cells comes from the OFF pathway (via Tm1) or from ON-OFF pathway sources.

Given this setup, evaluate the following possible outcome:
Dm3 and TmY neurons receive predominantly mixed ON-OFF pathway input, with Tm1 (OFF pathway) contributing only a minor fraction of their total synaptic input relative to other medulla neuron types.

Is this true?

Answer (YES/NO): NO